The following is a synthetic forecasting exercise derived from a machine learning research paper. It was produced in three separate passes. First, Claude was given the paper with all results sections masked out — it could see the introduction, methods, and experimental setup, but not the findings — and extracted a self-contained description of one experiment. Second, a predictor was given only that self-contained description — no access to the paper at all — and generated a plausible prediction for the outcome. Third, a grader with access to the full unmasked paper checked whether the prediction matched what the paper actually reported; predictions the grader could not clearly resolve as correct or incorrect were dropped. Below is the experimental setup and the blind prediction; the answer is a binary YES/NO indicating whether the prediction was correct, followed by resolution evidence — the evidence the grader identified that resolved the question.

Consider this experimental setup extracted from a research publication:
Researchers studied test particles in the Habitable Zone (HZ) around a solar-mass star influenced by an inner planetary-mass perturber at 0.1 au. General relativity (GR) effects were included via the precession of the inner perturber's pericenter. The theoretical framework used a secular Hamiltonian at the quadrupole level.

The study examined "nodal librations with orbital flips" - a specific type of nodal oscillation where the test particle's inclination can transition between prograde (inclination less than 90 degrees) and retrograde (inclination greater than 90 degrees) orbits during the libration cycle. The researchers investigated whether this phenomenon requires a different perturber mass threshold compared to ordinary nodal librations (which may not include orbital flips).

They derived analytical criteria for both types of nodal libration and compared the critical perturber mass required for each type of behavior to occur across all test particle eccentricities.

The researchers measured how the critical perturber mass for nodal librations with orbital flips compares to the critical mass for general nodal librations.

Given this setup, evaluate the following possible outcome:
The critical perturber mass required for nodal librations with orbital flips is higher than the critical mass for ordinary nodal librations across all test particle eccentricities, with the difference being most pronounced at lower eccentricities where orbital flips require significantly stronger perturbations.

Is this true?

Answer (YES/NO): YES